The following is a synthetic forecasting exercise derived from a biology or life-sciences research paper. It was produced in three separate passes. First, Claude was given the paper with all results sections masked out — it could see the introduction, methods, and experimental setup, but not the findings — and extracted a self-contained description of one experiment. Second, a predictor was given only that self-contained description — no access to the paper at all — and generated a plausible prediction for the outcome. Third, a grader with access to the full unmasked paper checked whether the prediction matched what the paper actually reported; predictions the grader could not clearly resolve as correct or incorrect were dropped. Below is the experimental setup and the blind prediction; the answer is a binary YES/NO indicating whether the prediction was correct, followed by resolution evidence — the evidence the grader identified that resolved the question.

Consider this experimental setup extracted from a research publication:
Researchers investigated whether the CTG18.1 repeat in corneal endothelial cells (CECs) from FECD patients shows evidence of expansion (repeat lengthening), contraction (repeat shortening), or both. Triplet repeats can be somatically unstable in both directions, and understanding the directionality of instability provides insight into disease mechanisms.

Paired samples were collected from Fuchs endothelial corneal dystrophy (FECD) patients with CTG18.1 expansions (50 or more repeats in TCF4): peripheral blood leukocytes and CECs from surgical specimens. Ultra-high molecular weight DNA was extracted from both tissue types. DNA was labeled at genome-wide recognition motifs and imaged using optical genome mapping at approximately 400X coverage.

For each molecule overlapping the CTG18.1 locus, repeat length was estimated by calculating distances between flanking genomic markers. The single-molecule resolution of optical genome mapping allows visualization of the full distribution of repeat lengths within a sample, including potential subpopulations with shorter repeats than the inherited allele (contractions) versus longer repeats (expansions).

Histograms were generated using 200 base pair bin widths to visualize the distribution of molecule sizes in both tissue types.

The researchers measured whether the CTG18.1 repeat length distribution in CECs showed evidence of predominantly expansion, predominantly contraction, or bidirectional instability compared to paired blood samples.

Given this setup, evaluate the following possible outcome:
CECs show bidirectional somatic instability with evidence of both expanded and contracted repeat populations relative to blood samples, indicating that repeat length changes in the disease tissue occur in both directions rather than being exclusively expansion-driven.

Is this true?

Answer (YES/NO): NO